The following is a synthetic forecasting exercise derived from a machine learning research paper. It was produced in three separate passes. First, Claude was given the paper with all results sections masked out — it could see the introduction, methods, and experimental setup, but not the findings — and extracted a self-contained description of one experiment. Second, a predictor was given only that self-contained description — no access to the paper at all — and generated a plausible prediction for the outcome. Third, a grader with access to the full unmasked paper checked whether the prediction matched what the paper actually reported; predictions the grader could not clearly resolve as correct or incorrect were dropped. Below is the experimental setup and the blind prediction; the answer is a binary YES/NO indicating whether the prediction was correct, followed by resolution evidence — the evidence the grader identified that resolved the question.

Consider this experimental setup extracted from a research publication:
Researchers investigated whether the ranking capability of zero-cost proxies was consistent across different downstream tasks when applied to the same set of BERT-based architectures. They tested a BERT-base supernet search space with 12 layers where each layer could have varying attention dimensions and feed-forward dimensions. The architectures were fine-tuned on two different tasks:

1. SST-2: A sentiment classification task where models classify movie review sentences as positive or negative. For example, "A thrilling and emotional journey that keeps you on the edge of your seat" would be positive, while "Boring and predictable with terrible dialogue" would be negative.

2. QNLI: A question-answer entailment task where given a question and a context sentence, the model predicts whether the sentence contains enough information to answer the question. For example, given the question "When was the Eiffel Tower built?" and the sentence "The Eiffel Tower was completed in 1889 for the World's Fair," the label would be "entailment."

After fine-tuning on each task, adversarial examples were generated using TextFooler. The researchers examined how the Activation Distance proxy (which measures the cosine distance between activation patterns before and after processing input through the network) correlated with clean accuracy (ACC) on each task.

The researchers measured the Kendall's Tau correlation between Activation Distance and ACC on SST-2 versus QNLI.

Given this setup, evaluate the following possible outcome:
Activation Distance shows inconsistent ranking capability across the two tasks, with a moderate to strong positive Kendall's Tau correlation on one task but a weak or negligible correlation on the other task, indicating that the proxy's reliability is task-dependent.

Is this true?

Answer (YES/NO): NO